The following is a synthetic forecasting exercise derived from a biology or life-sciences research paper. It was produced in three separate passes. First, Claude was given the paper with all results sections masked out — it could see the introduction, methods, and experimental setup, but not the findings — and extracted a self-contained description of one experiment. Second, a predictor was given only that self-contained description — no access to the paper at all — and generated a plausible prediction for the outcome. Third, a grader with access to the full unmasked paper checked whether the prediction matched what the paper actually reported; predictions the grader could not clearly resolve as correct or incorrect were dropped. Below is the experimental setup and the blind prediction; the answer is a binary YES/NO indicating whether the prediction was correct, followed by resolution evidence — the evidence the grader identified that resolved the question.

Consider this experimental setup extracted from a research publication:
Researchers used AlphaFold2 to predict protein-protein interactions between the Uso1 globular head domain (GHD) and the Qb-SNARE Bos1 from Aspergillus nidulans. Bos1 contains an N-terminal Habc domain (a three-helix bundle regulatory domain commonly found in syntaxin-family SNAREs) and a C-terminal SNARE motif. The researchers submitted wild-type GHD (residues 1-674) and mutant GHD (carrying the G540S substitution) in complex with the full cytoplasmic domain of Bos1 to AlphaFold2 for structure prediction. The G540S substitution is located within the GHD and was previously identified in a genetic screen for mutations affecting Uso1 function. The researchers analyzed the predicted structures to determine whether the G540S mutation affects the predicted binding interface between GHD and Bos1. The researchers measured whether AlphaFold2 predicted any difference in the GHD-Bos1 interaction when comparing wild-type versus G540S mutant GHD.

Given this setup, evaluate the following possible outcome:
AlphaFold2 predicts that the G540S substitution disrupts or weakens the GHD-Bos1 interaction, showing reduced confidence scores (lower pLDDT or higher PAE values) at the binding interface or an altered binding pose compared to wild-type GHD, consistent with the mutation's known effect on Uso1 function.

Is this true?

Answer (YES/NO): NO